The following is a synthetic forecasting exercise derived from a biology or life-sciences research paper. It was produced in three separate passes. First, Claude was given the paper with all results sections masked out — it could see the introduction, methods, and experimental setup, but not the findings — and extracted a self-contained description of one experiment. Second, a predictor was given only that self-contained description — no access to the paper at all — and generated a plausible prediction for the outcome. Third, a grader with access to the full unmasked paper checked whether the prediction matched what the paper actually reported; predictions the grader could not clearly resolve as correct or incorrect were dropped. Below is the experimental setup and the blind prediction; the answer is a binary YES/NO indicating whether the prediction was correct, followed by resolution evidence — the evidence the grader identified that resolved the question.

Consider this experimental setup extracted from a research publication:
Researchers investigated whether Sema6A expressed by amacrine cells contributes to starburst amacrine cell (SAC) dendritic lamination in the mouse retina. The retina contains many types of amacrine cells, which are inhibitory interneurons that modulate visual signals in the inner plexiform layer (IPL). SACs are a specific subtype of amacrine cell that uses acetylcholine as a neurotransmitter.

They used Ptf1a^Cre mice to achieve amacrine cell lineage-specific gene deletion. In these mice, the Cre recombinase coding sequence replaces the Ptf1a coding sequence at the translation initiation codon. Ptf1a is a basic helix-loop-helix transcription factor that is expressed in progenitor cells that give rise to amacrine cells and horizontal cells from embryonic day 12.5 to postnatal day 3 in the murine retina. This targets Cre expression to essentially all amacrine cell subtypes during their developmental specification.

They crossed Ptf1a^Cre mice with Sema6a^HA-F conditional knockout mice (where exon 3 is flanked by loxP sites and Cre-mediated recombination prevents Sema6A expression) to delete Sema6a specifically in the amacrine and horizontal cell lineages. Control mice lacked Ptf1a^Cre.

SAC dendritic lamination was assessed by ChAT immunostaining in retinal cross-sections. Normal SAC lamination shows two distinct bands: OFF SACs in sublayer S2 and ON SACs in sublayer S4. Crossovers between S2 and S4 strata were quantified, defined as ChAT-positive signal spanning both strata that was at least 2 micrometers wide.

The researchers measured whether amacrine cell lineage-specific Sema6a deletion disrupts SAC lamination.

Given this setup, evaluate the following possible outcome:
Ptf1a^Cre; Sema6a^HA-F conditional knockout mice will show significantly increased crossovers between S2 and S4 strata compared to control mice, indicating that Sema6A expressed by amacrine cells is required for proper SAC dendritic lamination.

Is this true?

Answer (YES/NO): NO